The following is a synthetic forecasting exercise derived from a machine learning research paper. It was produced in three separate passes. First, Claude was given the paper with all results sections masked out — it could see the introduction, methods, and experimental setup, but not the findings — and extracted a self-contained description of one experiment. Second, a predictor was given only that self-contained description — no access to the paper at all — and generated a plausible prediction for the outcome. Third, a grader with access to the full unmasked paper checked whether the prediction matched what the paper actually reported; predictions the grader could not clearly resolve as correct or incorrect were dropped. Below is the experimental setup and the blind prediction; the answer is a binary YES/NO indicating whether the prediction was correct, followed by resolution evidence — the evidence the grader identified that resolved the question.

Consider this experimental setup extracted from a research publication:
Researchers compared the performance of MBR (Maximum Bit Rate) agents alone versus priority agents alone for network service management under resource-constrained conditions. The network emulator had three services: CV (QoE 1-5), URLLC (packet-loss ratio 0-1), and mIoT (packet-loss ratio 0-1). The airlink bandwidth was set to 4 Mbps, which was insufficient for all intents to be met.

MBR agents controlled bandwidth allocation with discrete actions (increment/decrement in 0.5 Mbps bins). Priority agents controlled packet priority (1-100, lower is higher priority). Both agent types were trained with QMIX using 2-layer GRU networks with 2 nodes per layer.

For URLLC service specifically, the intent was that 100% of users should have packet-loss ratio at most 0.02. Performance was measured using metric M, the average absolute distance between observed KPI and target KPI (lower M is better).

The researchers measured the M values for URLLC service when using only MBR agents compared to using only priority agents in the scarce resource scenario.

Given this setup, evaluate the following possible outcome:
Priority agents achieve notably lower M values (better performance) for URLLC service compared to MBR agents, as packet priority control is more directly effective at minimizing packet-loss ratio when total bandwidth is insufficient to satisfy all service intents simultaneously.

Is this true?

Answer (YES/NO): YES